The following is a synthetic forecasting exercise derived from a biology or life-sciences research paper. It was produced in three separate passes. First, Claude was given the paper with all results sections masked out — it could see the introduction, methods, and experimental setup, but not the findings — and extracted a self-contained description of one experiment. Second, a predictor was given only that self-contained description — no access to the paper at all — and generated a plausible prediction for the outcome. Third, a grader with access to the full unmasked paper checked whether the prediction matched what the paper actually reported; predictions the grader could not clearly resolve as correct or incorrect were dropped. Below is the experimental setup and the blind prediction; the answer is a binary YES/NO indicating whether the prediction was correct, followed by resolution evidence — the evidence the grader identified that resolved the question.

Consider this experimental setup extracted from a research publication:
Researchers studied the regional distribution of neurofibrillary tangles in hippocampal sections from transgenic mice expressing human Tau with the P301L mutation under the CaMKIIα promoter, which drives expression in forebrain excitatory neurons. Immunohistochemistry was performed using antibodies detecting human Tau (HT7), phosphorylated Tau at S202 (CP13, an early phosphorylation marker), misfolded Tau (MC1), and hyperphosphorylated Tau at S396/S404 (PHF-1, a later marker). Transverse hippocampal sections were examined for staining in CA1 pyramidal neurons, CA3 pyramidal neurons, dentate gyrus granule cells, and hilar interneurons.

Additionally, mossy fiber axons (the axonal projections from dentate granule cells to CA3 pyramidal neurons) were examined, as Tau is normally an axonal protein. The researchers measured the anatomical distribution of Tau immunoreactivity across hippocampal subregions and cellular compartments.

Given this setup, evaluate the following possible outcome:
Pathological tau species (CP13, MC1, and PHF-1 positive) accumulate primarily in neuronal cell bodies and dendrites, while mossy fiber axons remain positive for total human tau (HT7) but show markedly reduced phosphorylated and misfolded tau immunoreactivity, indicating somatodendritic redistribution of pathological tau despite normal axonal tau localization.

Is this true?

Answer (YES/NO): NO